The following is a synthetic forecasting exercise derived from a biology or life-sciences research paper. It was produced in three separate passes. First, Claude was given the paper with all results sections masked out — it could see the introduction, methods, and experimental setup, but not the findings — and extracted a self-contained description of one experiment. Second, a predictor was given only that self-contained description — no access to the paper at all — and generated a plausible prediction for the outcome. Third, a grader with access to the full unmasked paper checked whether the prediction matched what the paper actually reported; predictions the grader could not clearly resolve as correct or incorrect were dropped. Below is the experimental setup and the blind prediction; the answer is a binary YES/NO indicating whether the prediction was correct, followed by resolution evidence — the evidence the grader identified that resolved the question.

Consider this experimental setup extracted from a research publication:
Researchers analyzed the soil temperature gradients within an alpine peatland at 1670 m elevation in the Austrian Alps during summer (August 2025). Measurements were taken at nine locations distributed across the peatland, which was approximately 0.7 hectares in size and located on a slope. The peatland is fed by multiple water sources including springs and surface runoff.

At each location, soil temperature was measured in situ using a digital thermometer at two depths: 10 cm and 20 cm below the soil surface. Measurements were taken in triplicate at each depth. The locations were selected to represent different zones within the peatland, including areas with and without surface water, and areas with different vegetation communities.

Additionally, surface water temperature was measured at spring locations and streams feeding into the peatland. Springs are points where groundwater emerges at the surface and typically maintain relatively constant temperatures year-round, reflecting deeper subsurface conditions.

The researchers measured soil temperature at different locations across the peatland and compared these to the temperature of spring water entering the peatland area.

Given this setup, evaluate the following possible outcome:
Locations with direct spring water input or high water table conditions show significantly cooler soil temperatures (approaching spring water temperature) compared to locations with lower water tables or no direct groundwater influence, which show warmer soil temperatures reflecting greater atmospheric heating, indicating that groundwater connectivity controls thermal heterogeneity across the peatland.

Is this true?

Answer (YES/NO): YES